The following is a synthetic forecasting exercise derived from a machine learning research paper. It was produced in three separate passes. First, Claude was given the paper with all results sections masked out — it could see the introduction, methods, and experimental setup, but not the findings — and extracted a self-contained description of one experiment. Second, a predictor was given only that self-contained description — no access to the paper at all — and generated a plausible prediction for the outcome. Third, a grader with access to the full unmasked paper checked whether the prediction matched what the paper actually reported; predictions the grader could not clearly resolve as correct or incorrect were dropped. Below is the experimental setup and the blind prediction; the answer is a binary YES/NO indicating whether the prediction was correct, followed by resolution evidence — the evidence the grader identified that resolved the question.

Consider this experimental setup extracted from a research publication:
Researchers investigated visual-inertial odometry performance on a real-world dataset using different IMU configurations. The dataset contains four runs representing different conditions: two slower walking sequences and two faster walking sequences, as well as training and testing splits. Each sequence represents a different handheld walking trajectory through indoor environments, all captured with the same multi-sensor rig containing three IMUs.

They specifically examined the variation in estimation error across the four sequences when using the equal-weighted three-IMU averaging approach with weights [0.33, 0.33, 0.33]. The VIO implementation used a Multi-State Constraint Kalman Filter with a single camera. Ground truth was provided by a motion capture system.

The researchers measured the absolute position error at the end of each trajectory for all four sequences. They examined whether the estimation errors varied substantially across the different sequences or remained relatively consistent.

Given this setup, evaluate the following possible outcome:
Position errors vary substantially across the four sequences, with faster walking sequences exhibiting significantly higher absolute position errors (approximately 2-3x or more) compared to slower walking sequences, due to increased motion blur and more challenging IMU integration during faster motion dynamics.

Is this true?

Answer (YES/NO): NO